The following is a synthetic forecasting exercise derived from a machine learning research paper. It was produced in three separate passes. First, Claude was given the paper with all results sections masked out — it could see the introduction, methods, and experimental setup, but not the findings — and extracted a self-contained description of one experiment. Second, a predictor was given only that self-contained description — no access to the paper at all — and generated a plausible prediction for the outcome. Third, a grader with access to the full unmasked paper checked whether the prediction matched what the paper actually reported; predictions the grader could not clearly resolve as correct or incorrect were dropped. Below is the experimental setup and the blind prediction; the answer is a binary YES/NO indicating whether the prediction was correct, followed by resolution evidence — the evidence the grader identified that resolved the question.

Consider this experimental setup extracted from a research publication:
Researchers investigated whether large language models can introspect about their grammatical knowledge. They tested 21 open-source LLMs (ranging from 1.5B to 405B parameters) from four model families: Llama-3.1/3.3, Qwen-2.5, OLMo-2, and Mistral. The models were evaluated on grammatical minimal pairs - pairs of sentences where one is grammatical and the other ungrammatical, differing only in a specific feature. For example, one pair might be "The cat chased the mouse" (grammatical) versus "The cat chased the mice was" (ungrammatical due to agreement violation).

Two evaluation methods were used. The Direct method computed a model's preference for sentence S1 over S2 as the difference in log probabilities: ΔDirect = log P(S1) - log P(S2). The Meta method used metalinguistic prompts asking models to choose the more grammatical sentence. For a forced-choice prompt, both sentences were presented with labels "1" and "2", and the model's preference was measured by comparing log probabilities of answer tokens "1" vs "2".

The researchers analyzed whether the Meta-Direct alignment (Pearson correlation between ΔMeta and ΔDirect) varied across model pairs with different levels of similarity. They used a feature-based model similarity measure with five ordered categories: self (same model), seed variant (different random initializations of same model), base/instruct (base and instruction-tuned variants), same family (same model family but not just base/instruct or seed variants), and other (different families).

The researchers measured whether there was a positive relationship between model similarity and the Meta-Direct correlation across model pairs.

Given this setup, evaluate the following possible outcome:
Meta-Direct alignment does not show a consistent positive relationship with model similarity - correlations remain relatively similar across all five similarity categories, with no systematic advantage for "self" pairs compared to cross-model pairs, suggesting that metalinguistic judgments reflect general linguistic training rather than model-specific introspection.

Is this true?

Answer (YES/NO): NO